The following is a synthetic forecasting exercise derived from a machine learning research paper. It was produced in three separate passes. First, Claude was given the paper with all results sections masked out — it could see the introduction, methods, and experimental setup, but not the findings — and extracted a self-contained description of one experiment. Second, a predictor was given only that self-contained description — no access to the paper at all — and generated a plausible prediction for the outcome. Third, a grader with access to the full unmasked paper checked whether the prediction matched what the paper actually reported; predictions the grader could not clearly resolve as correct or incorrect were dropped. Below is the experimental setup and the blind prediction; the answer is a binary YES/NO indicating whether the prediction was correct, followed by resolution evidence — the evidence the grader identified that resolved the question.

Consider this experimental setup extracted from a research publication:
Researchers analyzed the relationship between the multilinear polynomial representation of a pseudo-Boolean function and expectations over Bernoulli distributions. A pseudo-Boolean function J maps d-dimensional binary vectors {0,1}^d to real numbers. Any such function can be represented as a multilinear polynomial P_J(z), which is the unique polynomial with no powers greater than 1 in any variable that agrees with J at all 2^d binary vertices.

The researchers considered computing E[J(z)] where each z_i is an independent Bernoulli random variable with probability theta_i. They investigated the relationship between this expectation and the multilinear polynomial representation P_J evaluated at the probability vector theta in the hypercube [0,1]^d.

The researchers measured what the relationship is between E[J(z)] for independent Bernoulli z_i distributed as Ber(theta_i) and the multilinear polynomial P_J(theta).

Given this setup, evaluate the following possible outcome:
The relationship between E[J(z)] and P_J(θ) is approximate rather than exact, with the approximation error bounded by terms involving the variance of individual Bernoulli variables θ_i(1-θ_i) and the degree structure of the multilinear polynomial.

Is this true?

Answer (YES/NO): NO